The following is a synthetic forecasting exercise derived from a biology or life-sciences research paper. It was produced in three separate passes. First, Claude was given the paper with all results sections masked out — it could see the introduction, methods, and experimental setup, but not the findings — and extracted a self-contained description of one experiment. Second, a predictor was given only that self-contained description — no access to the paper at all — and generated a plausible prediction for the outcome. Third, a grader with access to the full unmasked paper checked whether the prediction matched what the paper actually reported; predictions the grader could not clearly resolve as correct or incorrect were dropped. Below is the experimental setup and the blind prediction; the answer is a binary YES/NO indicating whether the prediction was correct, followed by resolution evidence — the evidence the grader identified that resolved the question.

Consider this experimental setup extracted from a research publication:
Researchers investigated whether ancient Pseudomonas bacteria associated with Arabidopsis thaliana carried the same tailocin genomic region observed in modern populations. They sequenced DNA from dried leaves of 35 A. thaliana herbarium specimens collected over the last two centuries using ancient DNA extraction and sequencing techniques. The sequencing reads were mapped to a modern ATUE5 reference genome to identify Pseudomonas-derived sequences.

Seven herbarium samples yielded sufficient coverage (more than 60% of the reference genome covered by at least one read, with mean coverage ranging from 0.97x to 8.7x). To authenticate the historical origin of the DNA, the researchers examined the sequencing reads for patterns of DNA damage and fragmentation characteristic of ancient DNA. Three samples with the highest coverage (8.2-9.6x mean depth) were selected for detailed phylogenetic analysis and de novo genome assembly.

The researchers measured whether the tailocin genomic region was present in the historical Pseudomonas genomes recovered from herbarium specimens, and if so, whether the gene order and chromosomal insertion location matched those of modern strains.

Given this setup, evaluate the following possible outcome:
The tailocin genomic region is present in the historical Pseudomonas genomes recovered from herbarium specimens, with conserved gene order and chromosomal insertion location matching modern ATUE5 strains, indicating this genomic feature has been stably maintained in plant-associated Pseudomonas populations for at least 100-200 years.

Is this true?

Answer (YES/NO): YES